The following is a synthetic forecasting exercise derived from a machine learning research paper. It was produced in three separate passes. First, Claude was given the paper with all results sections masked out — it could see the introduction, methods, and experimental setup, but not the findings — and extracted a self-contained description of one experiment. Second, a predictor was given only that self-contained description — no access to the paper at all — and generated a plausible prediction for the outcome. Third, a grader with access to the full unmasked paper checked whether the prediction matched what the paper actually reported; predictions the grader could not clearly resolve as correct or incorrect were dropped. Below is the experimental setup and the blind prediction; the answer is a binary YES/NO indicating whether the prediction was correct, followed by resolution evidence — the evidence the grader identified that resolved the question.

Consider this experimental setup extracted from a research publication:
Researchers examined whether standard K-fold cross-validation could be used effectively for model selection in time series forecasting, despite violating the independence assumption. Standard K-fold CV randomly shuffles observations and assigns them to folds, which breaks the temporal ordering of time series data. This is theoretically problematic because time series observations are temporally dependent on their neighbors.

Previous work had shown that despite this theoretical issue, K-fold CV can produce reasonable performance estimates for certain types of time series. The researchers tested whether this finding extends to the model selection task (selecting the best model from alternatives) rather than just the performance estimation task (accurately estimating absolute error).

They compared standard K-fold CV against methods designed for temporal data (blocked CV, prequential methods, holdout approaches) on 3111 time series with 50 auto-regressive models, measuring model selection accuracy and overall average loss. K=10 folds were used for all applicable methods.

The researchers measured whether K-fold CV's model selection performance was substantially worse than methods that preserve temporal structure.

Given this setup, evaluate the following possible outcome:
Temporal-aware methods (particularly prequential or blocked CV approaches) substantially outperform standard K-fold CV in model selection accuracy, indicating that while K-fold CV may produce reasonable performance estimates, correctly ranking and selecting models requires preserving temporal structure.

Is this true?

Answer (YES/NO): NO